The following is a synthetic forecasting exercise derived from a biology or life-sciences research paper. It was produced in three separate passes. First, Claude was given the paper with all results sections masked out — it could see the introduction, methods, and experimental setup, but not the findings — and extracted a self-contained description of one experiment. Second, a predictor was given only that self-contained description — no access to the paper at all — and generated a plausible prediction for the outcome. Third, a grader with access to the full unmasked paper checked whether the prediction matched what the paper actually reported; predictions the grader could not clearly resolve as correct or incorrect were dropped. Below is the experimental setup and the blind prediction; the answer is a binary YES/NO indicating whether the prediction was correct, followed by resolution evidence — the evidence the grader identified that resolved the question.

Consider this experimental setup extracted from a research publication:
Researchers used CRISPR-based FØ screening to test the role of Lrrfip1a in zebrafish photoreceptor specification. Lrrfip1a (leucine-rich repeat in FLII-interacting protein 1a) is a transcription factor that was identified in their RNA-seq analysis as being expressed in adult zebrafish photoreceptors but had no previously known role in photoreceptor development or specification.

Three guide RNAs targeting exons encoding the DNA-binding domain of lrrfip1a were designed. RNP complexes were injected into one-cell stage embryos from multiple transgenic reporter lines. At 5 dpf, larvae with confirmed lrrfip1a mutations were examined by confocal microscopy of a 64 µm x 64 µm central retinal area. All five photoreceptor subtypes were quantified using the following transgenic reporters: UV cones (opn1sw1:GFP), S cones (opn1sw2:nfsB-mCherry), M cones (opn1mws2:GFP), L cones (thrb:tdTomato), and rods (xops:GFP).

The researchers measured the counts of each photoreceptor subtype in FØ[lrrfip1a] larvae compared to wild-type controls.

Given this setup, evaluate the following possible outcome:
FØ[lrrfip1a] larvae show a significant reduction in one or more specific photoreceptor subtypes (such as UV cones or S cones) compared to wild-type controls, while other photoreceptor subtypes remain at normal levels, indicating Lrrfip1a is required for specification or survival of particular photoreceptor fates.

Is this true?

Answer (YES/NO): NO